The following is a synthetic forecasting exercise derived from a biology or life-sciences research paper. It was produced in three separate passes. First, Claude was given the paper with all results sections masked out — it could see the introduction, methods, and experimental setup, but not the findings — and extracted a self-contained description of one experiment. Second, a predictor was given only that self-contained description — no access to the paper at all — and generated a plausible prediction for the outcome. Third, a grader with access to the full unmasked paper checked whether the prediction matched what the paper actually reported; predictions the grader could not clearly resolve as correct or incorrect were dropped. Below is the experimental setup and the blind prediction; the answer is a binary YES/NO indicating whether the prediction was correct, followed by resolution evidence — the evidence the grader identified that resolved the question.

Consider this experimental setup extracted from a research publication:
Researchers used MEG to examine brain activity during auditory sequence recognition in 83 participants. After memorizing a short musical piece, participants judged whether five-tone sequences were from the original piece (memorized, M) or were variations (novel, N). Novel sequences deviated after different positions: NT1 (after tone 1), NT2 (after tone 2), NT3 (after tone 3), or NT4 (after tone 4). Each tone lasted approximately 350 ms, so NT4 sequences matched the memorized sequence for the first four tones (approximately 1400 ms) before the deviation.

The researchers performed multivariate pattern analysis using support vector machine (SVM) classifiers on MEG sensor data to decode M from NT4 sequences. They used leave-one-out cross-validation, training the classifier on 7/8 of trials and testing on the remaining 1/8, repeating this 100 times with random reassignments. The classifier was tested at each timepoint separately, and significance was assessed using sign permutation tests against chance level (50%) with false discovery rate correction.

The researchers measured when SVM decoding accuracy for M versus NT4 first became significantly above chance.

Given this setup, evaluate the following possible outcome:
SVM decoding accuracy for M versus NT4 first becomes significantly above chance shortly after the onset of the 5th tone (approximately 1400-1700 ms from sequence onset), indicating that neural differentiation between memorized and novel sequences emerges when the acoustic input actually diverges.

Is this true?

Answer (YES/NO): YES